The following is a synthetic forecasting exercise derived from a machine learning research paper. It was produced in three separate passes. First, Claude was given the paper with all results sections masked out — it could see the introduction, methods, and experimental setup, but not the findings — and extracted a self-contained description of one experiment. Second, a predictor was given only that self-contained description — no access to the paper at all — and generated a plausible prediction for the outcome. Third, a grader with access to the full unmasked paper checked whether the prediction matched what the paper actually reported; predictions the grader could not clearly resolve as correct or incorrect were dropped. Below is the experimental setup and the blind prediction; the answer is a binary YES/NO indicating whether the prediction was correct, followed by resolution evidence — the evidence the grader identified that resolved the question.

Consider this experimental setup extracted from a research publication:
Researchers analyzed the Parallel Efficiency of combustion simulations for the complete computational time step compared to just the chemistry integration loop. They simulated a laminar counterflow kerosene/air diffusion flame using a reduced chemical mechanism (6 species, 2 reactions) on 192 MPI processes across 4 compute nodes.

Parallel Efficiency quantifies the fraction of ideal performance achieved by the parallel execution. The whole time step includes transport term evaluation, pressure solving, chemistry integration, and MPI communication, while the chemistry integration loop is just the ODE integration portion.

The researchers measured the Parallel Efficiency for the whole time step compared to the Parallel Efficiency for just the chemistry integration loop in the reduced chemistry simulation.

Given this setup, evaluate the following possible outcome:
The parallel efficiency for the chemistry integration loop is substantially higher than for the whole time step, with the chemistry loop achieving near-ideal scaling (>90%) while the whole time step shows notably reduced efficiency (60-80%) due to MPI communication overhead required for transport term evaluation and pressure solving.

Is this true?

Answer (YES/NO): NO